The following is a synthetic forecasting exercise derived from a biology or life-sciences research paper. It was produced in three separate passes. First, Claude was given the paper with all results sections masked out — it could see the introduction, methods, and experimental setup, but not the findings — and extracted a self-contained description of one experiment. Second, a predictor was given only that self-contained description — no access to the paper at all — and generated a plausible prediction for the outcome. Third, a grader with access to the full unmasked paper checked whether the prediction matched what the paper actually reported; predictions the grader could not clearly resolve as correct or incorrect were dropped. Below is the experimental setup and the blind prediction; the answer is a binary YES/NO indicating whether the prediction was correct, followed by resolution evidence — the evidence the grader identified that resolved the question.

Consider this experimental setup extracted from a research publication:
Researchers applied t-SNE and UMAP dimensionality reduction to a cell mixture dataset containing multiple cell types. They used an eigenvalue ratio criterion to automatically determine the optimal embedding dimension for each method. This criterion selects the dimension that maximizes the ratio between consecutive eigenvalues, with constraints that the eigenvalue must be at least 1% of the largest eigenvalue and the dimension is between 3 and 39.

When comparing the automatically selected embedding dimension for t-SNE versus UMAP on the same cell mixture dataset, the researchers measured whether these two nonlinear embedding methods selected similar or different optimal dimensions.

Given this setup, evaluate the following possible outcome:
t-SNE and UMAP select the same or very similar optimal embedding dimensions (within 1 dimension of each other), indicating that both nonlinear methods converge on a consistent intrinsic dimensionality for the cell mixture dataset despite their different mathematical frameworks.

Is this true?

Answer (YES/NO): YES